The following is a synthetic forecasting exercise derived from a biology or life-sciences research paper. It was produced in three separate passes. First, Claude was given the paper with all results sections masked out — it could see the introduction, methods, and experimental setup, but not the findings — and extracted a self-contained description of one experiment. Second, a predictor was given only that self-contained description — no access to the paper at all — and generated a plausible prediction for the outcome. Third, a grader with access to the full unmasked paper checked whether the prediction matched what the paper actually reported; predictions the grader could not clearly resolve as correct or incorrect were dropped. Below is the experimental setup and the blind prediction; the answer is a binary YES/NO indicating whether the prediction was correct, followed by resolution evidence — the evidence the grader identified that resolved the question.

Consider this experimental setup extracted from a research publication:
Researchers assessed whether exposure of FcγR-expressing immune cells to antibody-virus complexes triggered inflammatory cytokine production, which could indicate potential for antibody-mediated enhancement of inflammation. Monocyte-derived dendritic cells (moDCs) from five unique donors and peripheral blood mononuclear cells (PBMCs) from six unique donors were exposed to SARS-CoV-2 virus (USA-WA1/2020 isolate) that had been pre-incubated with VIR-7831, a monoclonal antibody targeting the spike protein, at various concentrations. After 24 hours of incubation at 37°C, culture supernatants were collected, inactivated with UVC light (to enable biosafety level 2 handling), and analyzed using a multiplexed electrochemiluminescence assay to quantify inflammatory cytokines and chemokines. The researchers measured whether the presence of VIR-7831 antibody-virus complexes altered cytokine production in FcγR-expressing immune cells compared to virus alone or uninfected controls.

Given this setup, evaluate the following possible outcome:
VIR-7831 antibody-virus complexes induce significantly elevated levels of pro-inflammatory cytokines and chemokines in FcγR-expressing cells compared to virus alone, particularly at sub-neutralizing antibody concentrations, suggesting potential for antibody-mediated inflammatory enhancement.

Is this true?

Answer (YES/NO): NO